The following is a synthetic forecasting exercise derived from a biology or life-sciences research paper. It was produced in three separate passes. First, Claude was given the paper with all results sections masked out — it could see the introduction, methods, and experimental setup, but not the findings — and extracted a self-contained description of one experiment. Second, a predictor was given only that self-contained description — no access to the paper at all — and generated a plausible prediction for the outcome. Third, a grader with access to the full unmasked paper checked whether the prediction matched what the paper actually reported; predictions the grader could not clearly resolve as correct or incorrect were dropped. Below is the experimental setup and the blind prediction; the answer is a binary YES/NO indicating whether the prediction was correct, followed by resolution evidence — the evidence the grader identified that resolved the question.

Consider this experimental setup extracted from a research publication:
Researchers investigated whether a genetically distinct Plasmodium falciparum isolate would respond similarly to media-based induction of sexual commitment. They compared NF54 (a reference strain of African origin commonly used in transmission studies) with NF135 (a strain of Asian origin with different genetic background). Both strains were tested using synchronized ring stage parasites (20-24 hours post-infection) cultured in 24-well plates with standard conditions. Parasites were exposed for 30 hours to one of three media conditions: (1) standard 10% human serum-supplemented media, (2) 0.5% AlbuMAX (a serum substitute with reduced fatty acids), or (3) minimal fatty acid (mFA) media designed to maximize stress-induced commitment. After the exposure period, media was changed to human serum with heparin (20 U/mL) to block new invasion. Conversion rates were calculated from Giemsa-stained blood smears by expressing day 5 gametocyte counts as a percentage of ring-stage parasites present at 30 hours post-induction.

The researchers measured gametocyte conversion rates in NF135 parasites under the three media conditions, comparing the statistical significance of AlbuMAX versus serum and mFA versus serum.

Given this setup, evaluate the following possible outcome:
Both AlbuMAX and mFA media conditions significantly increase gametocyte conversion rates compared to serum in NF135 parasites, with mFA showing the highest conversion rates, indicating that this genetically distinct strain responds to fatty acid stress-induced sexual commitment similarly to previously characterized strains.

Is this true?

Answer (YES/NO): NO